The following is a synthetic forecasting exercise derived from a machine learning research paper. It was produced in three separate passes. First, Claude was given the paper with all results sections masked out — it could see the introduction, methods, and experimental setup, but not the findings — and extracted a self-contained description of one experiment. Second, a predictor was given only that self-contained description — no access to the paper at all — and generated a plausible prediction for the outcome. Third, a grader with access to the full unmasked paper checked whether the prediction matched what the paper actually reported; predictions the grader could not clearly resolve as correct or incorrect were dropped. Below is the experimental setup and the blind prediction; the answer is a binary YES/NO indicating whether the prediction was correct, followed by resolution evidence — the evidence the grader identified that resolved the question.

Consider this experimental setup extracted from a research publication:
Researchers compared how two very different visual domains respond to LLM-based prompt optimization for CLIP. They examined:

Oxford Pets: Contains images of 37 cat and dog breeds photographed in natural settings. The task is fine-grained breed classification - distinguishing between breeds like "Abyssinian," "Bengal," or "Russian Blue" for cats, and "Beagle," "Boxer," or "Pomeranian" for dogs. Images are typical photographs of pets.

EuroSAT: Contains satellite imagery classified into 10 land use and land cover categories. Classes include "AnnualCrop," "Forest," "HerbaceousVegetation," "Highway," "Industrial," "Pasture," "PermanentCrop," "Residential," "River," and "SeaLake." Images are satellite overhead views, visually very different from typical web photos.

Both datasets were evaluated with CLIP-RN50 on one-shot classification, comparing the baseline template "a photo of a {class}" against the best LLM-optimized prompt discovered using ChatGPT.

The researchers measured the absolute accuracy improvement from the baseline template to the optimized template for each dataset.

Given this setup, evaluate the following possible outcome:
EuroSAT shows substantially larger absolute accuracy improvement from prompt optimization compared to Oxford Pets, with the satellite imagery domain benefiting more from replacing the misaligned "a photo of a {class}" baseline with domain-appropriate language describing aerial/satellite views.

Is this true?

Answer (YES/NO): YES